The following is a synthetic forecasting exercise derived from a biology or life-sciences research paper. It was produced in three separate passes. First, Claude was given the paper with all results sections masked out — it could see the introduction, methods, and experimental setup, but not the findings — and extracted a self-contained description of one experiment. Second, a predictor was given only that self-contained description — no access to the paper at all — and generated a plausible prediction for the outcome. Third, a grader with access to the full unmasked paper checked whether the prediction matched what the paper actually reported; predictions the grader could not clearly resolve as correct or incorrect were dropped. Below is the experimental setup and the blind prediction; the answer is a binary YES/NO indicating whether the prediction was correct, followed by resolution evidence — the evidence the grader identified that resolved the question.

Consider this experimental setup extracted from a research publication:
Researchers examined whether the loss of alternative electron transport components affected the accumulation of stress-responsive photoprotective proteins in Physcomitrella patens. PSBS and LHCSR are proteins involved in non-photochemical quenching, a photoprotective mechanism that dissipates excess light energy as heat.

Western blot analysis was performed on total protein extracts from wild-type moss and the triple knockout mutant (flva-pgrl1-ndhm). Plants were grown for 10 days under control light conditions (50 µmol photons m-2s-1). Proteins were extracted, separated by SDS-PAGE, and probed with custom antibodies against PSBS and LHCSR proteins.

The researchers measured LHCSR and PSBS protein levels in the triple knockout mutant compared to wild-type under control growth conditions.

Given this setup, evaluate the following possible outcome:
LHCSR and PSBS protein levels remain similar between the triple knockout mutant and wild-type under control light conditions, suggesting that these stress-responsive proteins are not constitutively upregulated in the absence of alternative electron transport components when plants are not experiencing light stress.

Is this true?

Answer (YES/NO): NO